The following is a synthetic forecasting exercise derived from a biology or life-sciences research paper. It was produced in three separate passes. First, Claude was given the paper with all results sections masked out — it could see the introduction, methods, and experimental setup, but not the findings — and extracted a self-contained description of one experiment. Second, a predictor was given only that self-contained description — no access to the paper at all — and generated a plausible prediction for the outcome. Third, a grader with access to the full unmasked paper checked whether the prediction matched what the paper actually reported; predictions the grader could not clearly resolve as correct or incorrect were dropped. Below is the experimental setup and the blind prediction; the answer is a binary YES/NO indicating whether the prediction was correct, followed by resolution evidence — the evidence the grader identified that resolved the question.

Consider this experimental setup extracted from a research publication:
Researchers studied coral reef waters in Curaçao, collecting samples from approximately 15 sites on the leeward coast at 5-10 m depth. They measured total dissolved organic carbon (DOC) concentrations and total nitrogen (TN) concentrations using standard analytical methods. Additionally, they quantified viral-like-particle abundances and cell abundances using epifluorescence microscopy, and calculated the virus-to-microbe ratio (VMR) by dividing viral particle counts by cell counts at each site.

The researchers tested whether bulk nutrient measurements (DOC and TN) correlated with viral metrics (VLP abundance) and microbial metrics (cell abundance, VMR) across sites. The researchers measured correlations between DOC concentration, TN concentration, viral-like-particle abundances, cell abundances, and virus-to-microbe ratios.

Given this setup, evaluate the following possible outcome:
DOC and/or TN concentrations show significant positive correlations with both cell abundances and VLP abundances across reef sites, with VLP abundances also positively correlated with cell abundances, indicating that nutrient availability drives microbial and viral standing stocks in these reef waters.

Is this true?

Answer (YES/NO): NO